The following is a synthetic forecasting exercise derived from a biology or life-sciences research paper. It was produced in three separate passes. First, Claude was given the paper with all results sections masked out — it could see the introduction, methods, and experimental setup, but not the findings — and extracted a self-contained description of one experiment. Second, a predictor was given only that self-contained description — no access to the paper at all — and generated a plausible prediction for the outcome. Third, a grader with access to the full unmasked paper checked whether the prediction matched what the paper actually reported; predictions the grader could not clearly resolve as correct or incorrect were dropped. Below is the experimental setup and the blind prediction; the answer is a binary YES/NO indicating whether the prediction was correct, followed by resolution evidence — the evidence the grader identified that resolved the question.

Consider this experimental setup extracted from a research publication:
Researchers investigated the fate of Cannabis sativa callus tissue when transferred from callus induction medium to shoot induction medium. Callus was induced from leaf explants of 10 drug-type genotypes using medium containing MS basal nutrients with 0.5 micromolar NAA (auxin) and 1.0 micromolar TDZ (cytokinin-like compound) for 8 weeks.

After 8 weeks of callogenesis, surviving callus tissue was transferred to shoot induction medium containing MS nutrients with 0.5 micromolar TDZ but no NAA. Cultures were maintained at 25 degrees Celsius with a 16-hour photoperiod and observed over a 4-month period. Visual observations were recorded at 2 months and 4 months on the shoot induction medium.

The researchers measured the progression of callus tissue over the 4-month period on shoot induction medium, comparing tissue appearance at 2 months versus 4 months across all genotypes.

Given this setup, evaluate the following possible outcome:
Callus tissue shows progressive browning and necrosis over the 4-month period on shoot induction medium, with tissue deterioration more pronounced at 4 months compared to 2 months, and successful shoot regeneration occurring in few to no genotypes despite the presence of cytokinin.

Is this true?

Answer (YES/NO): YES